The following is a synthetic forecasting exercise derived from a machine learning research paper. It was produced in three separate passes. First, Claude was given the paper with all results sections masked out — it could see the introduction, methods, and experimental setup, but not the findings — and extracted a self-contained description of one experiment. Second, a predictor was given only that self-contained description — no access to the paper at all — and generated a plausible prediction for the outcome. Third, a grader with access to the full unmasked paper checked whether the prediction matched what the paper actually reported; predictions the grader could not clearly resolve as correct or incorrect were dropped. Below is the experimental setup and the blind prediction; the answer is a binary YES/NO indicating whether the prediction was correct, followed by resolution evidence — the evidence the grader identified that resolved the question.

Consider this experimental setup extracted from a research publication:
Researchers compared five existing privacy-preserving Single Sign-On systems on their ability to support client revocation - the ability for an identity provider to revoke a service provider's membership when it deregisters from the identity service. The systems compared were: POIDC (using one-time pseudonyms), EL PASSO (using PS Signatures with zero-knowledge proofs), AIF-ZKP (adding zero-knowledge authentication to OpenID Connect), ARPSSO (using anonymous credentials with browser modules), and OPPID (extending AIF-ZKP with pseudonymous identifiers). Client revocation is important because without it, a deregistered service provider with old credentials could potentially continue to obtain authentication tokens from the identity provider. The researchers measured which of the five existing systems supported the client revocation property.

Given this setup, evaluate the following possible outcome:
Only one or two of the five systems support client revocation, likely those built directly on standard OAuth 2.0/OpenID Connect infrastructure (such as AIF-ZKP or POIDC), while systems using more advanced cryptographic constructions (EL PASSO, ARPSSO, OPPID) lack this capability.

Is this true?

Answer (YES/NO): NO